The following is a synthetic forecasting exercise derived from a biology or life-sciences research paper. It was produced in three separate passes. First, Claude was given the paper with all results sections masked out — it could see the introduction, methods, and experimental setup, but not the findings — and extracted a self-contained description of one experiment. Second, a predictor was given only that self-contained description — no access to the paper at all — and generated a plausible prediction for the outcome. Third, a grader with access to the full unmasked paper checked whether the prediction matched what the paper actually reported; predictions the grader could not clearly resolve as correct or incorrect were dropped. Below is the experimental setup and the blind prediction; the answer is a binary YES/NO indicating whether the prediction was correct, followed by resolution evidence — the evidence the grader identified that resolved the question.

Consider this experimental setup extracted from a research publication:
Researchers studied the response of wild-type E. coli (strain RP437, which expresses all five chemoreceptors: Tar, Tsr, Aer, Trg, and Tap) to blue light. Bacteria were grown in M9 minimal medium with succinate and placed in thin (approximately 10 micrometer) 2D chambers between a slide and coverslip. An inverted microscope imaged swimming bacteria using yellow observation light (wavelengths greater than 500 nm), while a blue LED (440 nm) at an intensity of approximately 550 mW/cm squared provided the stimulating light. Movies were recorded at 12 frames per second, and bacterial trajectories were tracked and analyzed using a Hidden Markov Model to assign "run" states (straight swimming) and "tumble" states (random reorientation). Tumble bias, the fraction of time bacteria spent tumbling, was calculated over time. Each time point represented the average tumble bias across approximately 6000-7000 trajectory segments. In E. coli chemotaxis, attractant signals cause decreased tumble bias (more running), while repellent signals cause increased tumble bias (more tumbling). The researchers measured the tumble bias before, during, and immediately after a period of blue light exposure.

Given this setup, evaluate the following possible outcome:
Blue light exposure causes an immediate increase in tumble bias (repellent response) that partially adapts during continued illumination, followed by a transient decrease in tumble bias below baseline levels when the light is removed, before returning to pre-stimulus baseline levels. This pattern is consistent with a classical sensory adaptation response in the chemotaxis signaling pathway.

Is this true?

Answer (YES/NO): NO